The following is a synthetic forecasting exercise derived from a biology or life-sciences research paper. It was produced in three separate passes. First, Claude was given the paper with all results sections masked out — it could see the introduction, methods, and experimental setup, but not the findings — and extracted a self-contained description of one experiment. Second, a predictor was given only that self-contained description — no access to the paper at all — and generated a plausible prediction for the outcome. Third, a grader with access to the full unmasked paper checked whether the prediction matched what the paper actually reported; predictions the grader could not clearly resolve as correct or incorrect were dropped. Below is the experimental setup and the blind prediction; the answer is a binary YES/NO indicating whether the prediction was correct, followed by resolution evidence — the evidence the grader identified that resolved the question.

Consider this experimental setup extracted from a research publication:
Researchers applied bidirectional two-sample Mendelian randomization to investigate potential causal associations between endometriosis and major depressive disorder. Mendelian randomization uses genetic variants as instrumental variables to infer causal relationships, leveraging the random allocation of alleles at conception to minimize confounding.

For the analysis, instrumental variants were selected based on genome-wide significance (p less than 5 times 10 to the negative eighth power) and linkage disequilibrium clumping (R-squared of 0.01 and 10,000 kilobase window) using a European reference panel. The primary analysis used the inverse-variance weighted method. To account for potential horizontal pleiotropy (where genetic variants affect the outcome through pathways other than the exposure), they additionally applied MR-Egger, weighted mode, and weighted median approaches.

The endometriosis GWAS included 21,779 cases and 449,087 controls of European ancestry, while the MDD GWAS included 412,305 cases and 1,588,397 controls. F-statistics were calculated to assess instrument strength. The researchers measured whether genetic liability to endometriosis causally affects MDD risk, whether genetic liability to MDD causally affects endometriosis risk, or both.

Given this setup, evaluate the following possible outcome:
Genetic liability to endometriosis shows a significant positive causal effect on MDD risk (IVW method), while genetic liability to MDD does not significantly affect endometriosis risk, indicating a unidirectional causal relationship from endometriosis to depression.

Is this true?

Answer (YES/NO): NO